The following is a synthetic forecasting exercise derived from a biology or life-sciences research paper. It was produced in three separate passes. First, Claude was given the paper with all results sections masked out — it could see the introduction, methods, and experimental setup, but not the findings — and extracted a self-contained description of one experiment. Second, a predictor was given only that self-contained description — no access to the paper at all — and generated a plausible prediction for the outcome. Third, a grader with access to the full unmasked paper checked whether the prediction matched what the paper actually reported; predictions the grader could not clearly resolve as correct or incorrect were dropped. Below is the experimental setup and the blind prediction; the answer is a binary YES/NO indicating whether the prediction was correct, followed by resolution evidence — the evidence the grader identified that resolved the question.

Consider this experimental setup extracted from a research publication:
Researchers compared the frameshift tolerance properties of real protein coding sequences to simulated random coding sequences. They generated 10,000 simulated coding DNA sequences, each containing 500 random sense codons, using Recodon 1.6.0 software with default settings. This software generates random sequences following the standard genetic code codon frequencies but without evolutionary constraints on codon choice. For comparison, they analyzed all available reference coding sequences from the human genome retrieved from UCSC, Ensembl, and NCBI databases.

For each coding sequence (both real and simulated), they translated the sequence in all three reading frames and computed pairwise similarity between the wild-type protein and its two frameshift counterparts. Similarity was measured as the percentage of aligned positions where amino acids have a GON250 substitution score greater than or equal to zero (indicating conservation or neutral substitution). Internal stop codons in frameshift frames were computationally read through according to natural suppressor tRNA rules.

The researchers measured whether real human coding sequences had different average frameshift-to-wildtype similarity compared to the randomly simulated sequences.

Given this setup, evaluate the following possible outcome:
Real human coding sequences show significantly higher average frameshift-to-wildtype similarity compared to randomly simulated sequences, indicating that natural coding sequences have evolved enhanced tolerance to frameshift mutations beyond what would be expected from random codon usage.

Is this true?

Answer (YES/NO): NO